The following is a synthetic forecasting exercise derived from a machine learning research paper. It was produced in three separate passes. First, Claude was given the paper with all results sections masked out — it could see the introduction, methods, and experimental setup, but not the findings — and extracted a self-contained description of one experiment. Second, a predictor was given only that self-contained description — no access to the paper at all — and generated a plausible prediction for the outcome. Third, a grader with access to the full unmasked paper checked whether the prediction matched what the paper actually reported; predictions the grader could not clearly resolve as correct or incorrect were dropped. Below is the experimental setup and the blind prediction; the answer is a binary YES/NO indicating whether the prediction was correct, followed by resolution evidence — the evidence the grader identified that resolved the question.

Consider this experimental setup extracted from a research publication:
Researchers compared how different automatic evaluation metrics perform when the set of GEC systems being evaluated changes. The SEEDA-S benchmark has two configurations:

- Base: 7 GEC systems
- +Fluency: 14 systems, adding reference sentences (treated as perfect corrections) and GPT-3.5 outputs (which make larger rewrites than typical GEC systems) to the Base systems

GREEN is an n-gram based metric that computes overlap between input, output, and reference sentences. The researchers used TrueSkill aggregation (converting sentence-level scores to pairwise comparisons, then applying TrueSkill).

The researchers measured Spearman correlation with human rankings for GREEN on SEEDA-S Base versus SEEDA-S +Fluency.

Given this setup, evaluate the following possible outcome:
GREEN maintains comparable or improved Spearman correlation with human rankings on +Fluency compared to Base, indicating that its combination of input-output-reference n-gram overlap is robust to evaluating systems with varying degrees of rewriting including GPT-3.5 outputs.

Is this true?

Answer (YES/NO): NO